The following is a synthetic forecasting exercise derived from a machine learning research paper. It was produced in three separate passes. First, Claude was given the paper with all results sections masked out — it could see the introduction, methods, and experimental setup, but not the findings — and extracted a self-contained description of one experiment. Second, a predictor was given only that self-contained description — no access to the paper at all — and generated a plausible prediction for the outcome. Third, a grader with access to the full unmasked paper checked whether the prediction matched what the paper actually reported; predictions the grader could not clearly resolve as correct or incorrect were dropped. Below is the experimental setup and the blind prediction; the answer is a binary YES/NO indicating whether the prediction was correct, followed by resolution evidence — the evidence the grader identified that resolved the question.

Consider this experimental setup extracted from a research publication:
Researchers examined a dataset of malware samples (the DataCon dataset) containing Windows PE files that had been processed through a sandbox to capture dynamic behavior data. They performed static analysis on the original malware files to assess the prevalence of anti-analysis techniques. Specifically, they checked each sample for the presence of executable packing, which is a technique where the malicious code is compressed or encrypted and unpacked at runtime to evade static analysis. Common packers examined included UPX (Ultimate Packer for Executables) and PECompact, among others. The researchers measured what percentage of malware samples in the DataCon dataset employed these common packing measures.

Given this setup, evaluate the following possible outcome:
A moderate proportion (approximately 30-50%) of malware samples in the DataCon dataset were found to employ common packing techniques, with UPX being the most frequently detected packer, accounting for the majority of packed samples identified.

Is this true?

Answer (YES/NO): NO